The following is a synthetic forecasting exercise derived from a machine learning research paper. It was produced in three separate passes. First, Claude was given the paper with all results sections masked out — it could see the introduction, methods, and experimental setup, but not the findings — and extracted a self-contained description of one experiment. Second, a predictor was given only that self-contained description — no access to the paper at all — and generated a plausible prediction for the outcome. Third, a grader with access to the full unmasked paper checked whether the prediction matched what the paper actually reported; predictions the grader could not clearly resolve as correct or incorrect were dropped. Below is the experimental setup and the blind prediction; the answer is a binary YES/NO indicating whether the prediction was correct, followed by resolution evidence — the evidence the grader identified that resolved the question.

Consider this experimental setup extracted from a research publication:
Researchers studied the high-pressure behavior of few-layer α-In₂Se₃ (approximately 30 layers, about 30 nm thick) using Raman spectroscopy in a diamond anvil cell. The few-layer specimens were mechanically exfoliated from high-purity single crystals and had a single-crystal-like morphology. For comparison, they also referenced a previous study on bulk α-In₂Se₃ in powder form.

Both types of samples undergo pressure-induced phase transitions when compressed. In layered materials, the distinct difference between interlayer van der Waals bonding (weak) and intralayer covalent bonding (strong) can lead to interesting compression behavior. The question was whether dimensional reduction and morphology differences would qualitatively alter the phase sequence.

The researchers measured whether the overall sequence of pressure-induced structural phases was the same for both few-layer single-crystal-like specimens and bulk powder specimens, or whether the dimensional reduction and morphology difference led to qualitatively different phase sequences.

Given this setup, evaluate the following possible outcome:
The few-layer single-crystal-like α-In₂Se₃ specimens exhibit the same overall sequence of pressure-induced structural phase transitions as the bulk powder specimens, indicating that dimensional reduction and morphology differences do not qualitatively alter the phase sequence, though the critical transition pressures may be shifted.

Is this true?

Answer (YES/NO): YES